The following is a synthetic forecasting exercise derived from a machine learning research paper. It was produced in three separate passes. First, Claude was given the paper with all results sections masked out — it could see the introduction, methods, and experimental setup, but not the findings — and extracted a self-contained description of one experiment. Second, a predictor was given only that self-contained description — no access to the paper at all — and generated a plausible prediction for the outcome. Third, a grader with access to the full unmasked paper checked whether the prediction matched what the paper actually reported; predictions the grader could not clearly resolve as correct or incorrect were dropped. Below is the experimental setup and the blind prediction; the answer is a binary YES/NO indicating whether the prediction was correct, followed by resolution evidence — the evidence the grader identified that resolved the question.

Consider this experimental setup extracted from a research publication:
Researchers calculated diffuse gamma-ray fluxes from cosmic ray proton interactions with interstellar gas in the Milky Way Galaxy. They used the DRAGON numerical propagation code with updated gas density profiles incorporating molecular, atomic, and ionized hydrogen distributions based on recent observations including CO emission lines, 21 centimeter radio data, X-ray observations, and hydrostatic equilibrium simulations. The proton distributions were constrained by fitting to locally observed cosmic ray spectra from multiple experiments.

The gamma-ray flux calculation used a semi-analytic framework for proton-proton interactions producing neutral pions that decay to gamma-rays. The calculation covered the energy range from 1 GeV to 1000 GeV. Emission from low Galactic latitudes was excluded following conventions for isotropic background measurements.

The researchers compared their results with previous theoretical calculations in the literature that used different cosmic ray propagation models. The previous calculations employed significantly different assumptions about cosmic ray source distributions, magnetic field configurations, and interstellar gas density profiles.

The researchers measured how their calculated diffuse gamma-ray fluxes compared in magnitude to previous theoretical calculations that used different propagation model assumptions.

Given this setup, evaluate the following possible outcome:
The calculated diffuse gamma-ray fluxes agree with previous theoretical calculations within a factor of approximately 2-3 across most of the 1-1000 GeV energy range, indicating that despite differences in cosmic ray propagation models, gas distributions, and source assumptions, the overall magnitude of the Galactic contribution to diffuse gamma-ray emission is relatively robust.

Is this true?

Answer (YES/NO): NO